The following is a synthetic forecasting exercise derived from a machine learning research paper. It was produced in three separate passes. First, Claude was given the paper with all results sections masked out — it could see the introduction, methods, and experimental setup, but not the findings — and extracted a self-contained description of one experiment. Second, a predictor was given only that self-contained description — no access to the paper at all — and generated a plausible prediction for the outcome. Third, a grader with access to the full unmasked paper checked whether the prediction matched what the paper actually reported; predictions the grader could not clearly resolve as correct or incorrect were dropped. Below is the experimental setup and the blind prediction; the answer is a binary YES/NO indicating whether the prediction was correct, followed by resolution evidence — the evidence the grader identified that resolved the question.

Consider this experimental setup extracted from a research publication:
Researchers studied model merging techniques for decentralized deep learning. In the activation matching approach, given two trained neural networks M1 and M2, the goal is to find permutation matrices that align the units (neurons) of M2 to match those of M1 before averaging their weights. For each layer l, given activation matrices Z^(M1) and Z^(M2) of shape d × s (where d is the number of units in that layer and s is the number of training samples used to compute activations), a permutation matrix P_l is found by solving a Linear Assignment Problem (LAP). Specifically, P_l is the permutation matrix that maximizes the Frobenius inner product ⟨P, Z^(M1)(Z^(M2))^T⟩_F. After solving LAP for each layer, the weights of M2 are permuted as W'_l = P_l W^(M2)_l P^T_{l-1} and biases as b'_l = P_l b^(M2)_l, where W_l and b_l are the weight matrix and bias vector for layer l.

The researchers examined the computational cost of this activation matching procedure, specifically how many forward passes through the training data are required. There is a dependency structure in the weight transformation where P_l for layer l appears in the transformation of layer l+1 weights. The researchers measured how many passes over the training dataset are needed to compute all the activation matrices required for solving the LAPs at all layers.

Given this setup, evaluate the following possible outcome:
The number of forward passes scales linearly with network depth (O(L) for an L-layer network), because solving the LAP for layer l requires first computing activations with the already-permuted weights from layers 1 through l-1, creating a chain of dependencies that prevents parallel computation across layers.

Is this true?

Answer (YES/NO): NO